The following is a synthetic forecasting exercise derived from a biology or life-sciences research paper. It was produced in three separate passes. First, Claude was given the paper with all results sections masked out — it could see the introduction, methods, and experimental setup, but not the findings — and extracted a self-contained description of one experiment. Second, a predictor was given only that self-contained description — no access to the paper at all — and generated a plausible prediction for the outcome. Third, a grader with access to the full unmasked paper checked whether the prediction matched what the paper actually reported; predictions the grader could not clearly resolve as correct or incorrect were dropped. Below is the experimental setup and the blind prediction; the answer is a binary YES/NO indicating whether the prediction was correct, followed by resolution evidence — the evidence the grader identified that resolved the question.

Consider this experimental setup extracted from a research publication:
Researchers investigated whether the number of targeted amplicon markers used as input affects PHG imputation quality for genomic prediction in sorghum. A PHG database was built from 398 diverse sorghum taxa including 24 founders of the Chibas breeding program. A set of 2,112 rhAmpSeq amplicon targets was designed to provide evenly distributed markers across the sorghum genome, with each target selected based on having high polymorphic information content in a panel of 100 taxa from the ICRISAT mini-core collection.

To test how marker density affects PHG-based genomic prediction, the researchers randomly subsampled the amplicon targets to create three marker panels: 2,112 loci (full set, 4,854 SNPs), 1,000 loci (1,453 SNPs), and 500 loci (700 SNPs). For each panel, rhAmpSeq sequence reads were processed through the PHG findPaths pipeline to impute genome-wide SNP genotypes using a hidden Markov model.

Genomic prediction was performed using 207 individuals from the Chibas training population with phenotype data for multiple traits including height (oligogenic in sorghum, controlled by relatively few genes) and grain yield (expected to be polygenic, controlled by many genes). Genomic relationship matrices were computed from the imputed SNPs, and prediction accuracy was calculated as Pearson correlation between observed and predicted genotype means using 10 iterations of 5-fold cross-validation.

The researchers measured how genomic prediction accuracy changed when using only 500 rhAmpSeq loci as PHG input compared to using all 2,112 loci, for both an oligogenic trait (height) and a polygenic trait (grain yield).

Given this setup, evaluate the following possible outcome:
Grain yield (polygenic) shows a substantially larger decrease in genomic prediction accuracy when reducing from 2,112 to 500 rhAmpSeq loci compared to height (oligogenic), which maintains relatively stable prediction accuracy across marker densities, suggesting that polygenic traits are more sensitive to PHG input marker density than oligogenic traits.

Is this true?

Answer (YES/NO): NO